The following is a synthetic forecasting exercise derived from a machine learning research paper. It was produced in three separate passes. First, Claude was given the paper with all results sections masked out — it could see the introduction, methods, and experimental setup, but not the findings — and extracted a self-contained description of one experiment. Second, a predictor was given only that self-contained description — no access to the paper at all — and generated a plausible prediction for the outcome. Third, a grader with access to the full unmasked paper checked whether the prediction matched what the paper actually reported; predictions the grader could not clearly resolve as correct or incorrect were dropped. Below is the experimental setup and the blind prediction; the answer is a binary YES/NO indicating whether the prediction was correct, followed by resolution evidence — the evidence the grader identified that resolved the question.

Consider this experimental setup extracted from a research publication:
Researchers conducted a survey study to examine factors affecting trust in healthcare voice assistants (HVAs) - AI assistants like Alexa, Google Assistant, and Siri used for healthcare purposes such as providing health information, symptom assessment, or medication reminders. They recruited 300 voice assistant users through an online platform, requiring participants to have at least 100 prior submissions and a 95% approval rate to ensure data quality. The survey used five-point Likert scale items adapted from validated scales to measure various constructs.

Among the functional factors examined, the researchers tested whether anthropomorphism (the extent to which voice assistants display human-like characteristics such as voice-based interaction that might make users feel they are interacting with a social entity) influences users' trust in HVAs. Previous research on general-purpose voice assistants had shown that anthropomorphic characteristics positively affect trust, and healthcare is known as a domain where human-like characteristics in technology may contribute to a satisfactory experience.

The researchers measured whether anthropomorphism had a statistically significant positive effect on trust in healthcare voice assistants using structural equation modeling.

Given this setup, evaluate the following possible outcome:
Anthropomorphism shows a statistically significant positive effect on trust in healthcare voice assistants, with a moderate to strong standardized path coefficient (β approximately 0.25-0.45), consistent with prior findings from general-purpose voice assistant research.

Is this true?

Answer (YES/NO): NO